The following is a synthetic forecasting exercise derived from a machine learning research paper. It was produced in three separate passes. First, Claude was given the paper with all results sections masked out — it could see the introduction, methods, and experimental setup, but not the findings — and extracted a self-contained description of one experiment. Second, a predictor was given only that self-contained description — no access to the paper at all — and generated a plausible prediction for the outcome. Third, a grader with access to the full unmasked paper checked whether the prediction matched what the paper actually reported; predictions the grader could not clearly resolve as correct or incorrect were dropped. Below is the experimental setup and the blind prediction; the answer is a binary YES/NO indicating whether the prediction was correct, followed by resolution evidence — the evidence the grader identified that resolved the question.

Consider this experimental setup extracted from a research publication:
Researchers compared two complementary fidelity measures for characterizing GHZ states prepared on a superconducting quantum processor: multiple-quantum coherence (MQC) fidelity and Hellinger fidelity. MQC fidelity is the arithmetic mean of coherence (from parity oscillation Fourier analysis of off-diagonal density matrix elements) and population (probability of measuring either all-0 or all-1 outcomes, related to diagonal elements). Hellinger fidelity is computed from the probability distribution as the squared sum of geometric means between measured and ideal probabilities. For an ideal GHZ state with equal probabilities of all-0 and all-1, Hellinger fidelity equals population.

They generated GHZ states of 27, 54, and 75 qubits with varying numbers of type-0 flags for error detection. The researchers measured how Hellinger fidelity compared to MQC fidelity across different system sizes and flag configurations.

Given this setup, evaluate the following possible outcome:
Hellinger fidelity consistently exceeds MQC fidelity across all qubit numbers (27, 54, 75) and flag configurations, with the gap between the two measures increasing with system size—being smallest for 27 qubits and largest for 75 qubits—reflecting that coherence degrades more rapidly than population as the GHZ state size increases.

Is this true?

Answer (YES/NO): YES